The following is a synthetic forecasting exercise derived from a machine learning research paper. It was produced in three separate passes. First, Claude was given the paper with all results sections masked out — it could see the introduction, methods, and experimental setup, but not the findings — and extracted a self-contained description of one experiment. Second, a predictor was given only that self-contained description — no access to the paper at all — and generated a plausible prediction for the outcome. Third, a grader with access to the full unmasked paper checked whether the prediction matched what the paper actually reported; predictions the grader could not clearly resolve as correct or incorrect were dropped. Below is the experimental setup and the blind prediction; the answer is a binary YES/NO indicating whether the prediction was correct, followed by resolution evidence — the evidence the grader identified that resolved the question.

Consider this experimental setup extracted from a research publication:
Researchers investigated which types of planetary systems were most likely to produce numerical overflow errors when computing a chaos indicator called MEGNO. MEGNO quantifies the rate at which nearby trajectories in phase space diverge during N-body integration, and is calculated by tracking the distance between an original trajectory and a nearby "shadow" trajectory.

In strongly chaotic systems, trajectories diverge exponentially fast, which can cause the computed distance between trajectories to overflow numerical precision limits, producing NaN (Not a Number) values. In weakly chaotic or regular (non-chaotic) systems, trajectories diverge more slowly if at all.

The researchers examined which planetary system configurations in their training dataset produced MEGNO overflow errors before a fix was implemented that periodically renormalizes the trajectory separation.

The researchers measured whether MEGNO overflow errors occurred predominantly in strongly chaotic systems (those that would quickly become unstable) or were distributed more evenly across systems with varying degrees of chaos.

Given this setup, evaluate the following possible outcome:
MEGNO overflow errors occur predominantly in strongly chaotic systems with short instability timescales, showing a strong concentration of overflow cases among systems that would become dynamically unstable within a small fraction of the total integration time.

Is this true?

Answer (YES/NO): YES